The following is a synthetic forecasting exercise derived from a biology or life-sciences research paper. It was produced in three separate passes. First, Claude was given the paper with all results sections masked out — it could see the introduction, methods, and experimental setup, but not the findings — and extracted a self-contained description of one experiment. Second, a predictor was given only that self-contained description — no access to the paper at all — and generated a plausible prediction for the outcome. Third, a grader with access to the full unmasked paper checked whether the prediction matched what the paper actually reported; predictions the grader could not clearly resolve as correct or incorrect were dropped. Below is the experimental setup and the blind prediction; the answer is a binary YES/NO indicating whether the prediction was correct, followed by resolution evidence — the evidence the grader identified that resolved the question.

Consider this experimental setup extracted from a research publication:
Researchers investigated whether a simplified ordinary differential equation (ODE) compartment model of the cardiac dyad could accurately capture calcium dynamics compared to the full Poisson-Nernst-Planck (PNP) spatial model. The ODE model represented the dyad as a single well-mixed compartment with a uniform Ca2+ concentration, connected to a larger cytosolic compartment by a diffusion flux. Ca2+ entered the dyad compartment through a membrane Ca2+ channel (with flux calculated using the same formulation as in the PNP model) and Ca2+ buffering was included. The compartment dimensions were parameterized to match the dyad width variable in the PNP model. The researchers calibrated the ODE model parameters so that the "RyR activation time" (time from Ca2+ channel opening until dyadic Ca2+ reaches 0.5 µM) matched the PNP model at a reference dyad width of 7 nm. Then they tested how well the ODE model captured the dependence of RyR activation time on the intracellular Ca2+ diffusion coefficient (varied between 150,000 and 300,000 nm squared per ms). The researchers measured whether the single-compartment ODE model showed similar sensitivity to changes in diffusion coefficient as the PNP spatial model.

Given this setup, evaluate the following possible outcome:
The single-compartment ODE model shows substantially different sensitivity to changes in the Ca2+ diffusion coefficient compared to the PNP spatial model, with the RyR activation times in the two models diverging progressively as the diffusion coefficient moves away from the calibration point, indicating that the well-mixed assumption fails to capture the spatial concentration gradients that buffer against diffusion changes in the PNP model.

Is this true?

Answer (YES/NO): YES